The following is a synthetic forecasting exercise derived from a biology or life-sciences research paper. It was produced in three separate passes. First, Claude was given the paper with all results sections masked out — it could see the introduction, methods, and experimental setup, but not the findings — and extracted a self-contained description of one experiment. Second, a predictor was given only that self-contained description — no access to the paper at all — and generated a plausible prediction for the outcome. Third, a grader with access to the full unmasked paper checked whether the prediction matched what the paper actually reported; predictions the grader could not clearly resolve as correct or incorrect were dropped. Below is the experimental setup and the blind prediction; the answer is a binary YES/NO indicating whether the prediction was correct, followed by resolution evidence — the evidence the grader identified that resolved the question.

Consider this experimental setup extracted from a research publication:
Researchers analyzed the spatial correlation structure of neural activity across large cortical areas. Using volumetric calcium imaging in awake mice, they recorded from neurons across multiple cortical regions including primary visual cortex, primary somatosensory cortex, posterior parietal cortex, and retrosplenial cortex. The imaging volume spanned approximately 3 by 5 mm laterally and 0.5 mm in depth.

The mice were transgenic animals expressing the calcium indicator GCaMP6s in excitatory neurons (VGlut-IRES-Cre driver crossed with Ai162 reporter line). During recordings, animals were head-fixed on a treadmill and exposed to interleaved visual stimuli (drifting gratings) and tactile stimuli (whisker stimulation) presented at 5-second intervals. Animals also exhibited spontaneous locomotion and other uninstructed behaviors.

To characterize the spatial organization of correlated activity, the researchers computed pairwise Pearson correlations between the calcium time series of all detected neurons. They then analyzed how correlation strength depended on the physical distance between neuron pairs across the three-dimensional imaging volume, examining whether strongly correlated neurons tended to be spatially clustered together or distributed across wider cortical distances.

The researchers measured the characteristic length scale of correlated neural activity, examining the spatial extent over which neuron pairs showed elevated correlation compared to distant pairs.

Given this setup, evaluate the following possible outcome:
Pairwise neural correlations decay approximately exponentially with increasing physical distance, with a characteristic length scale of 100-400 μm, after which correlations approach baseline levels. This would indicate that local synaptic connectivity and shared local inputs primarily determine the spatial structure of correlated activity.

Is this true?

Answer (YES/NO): NO